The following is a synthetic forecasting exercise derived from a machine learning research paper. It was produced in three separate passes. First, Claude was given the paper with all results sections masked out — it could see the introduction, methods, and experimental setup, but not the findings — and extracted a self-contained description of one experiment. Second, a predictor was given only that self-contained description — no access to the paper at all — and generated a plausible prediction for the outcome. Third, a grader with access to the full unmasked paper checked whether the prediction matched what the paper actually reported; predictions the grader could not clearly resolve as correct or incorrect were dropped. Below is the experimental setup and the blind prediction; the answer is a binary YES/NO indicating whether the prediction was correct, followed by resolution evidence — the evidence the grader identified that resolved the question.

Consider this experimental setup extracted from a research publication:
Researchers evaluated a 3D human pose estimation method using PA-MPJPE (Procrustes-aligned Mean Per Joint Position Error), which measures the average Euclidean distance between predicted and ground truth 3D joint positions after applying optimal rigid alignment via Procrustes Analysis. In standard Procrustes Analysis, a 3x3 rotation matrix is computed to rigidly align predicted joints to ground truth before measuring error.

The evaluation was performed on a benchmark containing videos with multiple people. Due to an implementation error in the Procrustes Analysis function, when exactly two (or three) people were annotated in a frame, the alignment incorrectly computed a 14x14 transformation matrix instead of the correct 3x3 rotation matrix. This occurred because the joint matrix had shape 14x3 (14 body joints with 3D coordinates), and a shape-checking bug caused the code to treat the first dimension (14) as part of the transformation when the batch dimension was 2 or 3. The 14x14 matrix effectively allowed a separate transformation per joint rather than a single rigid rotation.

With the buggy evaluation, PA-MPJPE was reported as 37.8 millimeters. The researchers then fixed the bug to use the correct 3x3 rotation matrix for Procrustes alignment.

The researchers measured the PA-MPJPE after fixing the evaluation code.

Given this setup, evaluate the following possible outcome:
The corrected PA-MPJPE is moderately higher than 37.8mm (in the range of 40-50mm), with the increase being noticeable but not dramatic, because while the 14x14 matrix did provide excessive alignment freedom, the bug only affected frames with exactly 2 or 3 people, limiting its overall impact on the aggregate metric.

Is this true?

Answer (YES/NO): NO